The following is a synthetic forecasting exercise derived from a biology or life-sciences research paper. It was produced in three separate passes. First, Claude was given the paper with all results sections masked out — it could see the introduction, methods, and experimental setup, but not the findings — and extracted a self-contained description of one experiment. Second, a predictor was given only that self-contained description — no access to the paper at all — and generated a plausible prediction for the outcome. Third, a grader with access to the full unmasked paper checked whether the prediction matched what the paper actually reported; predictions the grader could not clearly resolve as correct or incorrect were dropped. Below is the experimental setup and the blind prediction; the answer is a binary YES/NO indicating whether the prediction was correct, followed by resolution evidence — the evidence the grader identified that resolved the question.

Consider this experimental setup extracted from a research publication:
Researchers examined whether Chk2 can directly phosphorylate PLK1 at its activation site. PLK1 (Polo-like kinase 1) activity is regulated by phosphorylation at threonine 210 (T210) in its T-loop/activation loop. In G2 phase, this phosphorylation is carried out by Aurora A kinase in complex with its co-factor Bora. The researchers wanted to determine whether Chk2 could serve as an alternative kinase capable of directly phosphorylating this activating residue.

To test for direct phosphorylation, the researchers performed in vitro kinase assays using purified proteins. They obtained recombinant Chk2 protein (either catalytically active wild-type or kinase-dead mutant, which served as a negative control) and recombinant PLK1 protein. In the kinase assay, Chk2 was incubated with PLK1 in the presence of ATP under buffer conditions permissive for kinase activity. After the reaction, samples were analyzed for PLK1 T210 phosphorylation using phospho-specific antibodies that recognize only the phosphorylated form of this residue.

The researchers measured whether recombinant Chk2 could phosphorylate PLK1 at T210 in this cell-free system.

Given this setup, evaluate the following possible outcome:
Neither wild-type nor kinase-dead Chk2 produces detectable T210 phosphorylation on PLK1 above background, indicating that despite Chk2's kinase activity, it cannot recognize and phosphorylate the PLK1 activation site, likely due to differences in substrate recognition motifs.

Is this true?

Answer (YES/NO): NO